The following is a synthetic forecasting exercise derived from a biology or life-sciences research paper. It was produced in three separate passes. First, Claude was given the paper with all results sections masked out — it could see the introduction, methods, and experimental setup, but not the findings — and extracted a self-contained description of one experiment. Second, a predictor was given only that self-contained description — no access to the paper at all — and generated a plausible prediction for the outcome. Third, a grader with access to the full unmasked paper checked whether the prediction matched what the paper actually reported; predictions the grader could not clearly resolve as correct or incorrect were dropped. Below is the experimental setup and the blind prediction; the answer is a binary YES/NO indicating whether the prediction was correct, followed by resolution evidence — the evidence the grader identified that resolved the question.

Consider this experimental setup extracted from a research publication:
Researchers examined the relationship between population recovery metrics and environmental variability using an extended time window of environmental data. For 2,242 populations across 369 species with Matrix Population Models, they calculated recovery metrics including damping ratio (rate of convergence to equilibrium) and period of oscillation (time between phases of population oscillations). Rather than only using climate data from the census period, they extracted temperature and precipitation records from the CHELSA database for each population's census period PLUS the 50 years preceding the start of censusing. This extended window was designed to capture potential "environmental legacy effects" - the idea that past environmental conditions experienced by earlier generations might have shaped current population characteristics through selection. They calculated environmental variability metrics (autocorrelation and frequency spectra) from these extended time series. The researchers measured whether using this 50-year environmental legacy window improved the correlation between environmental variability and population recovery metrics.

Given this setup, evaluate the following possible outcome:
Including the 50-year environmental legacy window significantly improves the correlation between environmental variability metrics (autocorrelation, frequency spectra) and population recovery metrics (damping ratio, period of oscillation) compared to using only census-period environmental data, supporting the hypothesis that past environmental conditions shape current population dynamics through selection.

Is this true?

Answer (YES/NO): NO